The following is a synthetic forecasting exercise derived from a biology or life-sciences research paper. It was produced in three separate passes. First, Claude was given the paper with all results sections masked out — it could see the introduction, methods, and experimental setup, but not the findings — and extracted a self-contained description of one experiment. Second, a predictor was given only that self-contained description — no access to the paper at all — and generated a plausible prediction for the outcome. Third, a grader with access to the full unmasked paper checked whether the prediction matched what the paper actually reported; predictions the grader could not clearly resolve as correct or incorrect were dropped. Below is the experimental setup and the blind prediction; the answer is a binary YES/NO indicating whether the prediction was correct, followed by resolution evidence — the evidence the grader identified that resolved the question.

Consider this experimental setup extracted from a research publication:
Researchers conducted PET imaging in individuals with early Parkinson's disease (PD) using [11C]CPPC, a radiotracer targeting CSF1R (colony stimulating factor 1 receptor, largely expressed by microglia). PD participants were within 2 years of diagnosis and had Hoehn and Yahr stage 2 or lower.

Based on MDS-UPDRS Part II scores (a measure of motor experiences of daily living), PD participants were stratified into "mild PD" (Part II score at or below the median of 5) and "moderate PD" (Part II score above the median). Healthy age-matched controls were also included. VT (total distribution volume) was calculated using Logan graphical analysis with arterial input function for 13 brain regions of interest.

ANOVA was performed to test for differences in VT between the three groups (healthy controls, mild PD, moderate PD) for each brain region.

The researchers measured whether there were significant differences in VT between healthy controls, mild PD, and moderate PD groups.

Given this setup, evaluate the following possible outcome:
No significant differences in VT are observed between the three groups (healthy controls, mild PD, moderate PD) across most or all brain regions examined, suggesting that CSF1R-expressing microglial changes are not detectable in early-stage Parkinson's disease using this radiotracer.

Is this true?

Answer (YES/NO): NO